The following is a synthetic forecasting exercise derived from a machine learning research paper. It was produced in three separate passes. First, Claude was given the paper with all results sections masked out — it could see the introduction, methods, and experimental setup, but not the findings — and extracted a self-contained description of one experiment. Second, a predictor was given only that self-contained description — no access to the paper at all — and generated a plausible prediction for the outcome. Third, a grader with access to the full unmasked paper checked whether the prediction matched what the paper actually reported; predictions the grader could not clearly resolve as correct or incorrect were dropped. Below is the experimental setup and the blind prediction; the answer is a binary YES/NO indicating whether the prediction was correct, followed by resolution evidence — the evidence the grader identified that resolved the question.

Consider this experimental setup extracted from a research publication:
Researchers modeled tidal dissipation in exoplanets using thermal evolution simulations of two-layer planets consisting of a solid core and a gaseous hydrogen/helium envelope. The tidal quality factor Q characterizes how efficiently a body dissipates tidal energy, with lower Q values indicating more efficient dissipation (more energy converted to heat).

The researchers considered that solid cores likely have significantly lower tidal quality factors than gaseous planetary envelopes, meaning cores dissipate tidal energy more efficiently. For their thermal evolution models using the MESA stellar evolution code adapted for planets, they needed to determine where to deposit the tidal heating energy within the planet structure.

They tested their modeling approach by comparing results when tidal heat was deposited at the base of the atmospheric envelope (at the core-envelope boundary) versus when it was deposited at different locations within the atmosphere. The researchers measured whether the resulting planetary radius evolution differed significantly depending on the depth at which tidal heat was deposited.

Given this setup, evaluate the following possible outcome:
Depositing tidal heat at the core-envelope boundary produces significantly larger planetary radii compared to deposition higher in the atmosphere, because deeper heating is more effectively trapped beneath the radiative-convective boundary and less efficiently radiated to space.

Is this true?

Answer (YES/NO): NO